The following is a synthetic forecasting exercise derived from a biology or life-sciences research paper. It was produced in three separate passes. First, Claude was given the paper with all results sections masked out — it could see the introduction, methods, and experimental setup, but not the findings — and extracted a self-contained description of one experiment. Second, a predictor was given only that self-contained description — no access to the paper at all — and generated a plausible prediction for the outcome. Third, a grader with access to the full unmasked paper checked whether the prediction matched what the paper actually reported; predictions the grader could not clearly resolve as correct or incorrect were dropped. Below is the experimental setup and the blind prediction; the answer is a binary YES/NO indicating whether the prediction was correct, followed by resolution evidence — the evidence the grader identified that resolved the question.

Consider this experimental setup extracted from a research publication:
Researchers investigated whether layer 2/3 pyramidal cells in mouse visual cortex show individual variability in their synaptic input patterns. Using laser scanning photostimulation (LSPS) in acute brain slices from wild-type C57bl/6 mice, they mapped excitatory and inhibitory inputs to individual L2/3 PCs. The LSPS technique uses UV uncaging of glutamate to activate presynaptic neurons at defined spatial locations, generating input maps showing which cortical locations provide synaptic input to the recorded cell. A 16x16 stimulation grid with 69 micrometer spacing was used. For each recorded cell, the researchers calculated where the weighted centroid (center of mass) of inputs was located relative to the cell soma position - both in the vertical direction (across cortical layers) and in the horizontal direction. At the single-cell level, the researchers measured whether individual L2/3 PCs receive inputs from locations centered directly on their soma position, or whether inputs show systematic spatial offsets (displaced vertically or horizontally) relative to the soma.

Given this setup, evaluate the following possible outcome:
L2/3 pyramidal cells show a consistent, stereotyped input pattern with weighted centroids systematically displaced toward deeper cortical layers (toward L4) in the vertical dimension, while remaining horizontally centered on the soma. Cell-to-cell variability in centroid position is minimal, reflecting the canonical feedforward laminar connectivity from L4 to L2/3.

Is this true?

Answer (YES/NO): NO